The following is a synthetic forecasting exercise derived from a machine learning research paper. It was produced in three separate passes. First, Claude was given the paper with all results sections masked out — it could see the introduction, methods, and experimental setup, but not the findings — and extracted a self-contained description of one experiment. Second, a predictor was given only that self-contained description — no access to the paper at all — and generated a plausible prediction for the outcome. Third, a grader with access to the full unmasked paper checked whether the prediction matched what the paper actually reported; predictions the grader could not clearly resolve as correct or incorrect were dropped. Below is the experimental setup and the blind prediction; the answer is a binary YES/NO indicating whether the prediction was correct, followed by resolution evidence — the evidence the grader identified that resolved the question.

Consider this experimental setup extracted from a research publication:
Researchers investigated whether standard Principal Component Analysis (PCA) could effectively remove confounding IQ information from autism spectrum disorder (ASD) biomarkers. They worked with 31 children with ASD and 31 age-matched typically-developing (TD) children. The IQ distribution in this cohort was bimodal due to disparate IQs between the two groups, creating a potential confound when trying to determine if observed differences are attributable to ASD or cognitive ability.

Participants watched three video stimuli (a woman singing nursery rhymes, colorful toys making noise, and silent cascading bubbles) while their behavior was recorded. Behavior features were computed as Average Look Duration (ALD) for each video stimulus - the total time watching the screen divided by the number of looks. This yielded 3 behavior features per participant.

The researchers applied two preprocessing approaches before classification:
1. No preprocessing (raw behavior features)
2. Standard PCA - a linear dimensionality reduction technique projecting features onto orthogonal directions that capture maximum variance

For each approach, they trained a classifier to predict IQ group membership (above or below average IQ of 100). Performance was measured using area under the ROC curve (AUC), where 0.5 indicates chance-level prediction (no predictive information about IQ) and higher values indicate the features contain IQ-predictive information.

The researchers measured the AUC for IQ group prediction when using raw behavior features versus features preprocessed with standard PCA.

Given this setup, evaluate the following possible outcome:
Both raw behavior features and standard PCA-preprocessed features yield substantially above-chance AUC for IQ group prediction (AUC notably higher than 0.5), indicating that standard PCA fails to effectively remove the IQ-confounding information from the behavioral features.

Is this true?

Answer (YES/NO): YES